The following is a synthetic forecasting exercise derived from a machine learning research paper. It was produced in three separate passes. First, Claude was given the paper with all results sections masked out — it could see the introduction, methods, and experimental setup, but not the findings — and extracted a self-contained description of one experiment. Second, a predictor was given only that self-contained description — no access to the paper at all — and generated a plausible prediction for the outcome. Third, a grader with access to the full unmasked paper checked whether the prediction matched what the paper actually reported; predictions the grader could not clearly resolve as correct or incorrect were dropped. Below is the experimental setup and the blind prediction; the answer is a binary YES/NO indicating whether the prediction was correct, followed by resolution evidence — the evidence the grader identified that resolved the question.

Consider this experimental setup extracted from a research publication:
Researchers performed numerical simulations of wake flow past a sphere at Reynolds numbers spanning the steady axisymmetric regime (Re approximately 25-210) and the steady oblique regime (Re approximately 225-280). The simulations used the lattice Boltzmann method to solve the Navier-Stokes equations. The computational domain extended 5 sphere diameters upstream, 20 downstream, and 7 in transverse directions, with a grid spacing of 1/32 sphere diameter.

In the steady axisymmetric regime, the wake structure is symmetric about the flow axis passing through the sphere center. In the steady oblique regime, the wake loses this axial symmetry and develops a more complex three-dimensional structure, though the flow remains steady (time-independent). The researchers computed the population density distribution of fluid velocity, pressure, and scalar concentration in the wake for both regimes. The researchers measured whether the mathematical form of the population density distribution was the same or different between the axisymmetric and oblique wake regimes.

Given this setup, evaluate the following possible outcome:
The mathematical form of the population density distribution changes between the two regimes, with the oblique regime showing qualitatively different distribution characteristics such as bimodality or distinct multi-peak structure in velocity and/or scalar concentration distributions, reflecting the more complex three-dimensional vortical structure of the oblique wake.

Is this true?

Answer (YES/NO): NO